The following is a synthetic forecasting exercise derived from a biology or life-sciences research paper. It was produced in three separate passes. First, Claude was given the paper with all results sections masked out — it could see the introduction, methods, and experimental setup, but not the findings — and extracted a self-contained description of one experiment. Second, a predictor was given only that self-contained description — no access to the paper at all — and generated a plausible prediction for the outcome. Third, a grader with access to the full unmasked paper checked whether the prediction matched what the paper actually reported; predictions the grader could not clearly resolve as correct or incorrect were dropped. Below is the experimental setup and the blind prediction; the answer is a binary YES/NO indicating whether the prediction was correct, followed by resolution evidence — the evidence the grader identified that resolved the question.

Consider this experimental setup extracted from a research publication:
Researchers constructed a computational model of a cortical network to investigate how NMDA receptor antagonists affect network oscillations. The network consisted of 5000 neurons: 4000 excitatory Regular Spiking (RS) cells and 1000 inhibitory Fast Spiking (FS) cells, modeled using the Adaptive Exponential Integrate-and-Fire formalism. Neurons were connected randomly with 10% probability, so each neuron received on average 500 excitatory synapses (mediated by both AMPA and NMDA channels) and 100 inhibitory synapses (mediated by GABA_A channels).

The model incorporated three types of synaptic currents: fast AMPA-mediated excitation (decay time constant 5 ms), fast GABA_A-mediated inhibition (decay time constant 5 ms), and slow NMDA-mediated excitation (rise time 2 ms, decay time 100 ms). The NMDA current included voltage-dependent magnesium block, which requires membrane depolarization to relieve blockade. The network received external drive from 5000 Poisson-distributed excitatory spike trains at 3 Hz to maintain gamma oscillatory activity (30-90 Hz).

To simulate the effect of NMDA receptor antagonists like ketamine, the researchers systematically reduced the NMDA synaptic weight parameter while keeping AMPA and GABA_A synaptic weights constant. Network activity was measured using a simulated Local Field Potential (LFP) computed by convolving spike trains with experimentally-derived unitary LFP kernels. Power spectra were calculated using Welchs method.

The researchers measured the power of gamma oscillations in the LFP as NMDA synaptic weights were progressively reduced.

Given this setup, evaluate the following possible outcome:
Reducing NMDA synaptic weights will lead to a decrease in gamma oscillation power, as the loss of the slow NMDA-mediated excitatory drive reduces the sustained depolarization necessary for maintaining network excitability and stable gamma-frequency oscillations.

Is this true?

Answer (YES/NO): NO